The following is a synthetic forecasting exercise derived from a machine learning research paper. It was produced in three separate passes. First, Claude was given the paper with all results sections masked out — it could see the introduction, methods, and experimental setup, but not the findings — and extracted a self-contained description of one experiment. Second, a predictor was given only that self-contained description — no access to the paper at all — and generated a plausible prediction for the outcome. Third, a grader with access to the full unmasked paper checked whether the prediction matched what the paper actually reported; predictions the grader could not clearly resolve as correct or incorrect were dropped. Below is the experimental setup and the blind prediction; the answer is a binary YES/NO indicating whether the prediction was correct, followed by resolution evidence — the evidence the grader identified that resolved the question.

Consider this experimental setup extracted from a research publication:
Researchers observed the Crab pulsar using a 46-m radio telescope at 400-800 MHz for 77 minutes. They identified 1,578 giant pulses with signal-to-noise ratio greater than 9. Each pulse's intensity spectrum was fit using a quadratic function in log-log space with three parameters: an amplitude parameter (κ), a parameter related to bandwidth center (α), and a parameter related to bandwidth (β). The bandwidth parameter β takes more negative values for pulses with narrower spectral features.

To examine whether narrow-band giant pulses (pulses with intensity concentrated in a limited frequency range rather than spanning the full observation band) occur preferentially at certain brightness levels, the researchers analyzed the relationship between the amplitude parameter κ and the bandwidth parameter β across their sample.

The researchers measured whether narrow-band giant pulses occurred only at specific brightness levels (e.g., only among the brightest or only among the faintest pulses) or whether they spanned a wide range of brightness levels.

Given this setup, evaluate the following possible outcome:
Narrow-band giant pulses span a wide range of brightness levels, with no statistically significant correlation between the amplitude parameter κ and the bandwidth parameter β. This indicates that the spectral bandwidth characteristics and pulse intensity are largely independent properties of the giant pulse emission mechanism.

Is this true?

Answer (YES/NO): YES